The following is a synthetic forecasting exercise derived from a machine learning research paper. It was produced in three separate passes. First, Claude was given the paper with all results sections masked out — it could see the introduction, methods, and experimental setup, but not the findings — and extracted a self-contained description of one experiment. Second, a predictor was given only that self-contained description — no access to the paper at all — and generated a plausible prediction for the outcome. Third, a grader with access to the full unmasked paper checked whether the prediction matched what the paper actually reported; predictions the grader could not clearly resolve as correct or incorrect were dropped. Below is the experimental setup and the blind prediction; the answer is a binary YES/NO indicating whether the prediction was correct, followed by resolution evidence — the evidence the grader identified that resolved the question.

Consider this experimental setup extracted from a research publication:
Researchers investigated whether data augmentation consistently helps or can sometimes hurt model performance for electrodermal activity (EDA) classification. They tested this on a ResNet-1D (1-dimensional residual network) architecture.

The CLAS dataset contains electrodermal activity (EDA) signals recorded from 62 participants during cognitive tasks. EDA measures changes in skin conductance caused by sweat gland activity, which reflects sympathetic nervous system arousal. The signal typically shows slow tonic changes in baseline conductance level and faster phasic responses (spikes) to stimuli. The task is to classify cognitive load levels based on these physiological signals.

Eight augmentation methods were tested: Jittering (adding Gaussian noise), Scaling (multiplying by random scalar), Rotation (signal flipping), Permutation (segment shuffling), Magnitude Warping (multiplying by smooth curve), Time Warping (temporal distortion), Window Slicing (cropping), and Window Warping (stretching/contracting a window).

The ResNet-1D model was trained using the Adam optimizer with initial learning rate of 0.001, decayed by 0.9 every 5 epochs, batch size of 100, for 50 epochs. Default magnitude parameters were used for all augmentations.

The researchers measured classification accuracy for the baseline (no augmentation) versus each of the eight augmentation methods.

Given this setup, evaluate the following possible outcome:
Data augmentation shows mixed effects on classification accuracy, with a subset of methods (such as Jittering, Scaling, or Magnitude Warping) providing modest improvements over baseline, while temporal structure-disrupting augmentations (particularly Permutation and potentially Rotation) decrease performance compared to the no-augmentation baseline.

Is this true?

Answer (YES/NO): NO